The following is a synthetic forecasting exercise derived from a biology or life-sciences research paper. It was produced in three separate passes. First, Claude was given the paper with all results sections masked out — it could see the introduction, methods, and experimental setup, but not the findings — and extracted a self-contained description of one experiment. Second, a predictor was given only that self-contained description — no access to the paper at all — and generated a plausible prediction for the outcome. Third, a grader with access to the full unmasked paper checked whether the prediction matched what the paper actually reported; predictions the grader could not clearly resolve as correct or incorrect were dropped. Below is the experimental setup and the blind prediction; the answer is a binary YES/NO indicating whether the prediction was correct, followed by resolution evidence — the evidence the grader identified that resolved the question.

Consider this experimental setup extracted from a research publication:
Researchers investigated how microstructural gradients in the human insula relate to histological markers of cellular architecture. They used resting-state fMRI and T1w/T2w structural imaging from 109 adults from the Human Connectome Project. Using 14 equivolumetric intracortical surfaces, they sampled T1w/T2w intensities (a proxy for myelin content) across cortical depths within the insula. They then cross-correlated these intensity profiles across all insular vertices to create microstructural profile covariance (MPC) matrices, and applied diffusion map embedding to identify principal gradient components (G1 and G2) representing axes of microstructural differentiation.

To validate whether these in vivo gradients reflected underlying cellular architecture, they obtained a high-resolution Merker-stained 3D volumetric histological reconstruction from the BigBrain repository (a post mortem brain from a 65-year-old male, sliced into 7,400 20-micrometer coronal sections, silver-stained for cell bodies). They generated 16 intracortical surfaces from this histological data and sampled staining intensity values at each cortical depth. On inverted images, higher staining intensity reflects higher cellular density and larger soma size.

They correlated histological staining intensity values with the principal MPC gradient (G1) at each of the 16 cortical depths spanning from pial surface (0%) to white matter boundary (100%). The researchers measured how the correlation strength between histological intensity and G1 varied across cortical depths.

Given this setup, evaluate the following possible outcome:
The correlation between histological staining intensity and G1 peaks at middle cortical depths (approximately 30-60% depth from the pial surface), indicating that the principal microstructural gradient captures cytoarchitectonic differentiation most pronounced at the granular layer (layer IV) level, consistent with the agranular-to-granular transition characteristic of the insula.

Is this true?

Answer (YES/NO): NO